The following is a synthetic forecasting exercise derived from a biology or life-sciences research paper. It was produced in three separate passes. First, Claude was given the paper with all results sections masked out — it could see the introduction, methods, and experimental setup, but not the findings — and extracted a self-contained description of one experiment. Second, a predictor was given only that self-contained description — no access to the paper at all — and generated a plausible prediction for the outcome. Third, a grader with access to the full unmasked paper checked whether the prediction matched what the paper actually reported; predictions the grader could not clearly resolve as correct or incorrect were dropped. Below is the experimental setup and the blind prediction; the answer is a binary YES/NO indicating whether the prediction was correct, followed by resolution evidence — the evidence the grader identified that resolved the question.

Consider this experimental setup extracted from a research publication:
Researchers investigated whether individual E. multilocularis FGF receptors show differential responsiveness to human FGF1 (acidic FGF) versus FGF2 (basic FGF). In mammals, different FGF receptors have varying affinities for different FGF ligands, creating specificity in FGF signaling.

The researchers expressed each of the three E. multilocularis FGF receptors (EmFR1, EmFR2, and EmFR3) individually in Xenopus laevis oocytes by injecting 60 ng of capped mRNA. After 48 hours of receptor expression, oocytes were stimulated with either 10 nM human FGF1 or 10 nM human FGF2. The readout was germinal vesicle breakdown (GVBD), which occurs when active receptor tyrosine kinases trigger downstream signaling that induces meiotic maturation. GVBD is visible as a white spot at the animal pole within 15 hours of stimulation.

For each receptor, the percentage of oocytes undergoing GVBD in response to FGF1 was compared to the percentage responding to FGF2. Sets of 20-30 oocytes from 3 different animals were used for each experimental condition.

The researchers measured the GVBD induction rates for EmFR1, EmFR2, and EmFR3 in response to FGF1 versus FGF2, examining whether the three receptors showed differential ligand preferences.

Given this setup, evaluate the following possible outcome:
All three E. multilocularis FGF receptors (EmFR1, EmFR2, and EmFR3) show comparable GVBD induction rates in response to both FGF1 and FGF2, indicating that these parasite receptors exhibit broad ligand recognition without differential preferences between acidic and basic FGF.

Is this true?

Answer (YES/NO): YES